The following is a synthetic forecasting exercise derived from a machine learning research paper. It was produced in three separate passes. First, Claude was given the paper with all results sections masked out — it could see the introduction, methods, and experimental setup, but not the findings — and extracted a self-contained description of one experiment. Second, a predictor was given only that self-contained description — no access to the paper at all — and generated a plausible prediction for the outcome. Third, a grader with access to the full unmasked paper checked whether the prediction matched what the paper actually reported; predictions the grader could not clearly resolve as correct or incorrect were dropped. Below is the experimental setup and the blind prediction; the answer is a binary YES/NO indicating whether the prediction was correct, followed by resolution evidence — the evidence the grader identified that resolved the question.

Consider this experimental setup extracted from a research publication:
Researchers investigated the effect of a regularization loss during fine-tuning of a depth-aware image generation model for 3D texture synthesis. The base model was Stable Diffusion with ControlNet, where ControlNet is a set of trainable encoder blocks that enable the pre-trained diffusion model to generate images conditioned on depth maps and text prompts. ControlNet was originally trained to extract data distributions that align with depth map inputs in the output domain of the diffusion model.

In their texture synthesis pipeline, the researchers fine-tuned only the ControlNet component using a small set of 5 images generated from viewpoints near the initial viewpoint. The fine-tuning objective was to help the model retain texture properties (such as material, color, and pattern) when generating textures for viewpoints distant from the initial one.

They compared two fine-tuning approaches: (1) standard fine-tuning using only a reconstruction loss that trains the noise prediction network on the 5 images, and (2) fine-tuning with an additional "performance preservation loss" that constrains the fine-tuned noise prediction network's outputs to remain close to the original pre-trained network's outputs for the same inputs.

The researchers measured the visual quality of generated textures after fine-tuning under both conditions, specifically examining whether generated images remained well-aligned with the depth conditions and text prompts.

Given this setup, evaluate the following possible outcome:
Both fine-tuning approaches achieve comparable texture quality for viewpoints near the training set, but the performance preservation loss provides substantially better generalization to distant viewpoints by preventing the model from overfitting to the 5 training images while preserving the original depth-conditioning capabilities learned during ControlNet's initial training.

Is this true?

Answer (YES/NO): NO